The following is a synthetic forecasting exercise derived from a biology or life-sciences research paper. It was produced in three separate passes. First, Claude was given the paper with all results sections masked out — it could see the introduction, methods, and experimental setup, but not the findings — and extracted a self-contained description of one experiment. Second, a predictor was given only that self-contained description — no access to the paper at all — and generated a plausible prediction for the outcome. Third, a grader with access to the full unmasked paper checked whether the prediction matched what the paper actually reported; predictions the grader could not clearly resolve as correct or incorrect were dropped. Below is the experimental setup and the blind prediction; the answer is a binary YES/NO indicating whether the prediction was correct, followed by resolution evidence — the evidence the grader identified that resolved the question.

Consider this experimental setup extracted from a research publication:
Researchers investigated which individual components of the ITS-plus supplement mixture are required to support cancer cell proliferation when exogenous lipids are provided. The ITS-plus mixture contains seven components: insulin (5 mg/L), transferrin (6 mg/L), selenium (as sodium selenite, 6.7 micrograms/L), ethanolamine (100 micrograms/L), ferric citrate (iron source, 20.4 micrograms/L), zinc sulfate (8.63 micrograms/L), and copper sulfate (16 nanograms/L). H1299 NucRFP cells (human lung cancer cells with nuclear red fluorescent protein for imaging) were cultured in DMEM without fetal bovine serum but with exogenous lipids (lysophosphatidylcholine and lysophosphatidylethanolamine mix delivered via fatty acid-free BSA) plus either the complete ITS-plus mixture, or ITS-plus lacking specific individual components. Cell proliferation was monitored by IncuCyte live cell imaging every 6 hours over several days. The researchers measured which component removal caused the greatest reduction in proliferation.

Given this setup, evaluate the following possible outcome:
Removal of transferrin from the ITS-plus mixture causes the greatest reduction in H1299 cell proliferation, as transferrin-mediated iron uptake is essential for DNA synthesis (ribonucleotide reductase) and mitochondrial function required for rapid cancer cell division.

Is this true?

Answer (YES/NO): NO